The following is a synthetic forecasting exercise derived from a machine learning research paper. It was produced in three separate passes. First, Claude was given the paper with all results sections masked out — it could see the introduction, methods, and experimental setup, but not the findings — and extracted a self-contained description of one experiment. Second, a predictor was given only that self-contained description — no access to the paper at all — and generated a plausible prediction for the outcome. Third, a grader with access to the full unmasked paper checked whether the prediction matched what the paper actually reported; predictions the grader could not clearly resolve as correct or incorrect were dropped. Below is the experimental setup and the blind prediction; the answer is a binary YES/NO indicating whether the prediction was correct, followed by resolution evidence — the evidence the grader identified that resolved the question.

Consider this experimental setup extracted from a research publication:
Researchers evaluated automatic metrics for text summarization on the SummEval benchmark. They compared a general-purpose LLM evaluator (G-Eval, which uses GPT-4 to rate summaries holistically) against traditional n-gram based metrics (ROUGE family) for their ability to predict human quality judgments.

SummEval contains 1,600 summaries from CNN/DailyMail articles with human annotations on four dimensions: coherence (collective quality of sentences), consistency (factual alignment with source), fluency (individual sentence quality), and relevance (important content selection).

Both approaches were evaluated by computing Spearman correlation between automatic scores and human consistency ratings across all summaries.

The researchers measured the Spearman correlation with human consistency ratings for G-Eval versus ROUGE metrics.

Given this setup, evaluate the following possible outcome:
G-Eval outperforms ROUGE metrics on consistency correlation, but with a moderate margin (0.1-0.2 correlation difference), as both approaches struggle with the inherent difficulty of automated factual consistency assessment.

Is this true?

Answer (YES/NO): NO